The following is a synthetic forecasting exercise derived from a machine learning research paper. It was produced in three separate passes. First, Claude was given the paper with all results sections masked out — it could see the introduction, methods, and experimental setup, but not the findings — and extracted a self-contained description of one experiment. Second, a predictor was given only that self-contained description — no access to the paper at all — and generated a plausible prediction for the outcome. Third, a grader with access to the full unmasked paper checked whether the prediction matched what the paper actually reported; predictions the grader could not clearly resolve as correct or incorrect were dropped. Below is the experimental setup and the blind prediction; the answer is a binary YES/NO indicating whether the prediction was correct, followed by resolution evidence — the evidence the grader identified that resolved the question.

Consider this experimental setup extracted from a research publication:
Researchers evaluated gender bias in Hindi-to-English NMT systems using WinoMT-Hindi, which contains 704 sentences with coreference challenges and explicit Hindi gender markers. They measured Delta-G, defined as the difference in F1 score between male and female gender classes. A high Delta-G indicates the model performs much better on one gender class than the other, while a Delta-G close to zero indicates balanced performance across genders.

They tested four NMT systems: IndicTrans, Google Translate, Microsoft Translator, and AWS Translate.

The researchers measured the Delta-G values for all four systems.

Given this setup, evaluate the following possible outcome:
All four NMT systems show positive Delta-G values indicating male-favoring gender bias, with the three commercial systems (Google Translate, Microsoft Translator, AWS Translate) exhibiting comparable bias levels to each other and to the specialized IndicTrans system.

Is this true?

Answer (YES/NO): NO